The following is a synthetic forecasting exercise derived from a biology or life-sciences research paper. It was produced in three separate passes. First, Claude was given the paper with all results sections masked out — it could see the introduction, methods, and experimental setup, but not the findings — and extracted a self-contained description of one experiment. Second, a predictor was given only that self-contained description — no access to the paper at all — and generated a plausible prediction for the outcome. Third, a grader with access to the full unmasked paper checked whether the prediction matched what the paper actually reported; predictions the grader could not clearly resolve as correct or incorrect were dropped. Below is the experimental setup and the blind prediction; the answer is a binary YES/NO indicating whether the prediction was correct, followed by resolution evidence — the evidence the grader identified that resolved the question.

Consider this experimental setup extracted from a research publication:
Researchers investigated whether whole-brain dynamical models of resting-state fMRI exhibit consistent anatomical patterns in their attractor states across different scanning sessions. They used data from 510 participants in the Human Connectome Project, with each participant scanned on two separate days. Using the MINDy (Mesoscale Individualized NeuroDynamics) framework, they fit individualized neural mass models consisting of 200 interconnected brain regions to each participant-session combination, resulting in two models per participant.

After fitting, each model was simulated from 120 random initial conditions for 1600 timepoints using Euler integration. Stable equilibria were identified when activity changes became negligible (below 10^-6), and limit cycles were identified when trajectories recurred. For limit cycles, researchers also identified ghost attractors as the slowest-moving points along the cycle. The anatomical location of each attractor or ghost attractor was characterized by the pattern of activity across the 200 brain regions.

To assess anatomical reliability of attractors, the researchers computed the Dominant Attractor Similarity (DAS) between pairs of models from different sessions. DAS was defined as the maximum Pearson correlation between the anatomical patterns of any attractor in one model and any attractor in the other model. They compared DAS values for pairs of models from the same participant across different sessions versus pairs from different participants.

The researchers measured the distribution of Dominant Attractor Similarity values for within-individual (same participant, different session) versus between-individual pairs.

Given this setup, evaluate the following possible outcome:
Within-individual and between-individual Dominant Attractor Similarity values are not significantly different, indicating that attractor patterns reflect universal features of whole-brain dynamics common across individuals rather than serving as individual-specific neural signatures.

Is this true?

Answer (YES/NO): NO